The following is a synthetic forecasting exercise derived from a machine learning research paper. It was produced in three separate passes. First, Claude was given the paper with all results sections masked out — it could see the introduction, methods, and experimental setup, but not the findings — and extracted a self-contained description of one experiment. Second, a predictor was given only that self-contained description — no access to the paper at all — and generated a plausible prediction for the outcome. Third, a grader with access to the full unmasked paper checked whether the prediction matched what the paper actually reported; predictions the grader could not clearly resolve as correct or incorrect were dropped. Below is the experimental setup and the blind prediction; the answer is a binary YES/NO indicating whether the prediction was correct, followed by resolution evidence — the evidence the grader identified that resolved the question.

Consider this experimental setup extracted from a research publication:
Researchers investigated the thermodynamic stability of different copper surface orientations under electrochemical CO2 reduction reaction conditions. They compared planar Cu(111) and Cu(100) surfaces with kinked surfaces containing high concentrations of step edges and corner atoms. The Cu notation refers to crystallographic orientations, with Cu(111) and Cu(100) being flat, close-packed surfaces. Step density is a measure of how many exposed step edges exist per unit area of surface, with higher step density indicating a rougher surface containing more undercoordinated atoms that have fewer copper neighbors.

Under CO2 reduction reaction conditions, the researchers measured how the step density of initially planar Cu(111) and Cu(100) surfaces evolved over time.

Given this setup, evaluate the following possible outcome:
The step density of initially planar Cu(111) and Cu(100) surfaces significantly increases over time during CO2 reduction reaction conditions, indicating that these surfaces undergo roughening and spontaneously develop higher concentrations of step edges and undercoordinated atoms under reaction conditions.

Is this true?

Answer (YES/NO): YES